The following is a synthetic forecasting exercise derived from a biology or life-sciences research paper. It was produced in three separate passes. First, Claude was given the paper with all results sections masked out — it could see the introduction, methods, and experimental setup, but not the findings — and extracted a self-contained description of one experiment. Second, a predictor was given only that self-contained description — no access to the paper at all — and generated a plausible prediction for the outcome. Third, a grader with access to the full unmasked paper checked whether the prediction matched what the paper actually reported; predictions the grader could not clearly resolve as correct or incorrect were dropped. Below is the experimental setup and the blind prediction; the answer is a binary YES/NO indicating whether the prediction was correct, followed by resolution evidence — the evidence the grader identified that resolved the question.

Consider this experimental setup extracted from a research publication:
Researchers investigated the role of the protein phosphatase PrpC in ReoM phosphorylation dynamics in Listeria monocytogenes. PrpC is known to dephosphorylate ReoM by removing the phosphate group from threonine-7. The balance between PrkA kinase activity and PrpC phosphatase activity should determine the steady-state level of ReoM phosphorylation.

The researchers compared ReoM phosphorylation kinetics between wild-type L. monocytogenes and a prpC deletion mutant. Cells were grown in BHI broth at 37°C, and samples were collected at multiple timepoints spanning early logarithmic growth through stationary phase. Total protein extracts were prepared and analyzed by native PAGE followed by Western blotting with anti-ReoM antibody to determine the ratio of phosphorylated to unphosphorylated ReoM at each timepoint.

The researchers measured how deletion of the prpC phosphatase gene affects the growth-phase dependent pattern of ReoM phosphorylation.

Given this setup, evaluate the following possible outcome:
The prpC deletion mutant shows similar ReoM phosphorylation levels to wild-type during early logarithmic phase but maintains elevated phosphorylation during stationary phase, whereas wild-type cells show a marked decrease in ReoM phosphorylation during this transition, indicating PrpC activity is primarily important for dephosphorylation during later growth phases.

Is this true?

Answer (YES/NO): YES